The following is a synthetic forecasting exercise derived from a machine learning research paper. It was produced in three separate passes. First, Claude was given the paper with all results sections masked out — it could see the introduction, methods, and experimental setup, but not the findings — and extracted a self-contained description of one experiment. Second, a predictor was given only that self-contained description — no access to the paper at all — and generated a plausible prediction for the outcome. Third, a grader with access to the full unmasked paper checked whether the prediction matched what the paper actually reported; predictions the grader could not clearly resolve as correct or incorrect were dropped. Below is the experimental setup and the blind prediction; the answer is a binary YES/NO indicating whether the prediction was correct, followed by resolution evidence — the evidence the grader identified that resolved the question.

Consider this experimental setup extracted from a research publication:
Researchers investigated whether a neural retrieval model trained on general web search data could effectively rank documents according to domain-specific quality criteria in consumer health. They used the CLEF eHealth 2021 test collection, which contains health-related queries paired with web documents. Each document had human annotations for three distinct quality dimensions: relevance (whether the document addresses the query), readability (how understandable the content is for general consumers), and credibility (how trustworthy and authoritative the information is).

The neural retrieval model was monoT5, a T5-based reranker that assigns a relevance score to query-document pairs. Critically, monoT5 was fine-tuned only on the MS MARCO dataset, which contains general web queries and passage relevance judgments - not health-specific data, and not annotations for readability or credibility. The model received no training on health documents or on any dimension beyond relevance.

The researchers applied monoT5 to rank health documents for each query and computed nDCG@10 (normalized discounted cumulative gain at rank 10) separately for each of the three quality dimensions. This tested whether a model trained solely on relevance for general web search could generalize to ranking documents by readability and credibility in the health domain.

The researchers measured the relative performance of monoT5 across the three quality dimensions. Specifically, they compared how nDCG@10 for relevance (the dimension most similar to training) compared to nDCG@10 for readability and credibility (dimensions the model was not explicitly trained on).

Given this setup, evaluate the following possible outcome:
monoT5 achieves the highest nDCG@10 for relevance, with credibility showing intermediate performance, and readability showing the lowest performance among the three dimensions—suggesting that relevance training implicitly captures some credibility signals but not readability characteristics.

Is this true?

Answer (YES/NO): NO